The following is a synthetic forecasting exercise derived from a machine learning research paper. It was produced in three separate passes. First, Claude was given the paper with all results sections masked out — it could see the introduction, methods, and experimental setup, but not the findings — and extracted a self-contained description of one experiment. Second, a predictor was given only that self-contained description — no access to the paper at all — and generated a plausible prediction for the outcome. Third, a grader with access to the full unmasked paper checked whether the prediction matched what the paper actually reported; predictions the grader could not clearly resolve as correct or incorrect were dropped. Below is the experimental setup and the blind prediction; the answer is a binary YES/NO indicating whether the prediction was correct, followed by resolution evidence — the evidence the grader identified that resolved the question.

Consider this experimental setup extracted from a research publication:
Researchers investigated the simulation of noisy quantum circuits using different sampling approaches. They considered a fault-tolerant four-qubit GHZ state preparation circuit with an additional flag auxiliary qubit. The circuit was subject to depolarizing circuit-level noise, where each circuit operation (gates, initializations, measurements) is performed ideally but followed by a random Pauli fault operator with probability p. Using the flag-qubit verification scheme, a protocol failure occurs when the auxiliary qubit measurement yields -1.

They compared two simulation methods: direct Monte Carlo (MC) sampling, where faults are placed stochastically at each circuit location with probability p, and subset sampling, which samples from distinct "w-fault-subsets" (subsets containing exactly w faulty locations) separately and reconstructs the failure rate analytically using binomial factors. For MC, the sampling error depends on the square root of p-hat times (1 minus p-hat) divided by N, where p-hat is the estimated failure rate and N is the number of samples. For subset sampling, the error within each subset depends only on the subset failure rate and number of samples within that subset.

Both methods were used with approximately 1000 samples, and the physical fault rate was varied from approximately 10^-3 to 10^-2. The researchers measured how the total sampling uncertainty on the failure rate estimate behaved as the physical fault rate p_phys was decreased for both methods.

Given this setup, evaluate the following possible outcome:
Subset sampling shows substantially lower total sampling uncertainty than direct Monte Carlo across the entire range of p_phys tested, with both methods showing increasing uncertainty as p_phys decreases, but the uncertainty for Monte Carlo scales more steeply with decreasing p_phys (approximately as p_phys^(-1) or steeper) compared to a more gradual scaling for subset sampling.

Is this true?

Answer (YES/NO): NO